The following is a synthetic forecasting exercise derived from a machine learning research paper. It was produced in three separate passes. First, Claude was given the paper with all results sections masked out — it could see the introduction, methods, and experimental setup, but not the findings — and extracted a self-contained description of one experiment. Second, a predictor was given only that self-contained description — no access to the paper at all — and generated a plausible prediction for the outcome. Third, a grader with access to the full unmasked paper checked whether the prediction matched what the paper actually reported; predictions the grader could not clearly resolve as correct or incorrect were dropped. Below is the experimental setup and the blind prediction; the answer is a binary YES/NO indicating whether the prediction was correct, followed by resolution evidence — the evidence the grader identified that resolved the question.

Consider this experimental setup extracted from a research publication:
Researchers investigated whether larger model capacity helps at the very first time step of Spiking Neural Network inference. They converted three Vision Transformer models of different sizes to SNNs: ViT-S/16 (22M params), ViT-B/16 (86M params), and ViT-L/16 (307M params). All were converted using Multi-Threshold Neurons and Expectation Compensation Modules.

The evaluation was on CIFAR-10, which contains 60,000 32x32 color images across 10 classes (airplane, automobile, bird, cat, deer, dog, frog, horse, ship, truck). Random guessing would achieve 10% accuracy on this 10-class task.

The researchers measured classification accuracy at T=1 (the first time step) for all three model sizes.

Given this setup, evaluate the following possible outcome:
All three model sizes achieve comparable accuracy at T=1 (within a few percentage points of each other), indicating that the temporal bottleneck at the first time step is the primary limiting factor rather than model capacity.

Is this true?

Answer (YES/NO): YES